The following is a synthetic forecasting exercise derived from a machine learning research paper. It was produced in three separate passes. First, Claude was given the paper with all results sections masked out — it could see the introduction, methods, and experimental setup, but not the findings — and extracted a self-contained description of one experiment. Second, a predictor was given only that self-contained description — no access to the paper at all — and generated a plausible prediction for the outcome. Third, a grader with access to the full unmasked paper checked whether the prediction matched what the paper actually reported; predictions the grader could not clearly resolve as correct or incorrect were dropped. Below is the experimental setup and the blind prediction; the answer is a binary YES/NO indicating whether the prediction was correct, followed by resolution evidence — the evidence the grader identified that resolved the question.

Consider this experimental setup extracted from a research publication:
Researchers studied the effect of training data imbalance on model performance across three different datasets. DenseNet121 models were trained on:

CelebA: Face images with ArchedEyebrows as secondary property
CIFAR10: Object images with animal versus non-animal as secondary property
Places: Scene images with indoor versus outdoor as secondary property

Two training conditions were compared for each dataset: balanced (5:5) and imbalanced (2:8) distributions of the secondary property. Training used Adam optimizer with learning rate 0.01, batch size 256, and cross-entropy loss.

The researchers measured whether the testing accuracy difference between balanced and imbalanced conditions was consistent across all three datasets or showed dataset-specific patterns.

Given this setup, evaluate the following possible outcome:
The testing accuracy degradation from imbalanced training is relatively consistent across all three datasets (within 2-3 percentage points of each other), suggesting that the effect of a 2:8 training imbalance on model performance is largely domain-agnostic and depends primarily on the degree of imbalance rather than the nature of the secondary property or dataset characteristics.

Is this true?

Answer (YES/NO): NO